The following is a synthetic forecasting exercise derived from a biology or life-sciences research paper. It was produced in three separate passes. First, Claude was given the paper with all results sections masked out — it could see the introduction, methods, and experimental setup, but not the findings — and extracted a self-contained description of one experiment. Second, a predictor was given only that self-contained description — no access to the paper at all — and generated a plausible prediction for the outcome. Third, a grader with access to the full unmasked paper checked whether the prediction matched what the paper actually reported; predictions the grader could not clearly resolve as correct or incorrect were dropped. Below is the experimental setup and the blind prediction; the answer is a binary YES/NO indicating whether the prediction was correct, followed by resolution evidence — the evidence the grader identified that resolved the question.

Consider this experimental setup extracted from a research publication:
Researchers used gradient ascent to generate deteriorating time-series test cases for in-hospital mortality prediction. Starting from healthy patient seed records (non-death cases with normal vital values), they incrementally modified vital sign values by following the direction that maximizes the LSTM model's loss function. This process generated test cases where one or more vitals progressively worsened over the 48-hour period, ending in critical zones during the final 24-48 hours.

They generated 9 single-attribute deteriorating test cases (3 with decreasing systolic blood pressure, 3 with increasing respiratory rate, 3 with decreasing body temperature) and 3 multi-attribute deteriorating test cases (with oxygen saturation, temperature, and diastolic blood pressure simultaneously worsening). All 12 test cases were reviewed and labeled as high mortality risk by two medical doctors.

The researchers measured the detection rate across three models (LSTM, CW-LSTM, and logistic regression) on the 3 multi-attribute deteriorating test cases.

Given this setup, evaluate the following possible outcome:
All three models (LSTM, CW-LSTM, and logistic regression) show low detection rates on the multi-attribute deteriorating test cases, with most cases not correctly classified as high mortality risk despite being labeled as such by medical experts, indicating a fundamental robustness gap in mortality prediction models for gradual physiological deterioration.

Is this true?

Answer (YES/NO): NO